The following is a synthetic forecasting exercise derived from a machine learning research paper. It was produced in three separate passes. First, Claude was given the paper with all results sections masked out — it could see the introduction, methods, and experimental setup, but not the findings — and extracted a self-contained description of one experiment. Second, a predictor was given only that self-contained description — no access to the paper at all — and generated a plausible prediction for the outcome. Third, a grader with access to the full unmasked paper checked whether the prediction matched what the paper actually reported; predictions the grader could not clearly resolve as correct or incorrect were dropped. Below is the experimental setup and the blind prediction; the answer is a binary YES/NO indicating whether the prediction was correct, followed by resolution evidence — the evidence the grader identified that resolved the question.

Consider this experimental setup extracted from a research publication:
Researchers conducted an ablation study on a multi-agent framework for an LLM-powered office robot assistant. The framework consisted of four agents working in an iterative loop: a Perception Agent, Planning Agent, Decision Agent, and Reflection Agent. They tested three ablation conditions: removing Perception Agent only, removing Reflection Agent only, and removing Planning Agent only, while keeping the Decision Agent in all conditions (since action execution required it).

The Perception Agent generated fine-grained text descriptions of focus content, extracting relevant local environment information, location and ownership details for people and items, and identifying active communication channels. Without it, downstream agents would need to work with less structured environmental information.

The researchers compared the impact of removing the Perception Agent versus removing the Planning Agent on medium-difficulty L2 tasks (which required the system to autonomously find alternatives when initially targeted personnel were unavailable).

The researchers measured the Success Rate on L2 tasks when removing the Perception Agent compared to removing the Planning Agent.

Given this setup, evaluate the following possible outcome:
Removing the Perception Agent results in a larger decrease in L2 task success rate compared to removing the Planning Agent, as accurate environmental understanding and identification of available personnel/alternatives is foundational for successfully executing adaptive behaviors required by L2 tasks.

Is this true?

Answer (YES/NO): NO